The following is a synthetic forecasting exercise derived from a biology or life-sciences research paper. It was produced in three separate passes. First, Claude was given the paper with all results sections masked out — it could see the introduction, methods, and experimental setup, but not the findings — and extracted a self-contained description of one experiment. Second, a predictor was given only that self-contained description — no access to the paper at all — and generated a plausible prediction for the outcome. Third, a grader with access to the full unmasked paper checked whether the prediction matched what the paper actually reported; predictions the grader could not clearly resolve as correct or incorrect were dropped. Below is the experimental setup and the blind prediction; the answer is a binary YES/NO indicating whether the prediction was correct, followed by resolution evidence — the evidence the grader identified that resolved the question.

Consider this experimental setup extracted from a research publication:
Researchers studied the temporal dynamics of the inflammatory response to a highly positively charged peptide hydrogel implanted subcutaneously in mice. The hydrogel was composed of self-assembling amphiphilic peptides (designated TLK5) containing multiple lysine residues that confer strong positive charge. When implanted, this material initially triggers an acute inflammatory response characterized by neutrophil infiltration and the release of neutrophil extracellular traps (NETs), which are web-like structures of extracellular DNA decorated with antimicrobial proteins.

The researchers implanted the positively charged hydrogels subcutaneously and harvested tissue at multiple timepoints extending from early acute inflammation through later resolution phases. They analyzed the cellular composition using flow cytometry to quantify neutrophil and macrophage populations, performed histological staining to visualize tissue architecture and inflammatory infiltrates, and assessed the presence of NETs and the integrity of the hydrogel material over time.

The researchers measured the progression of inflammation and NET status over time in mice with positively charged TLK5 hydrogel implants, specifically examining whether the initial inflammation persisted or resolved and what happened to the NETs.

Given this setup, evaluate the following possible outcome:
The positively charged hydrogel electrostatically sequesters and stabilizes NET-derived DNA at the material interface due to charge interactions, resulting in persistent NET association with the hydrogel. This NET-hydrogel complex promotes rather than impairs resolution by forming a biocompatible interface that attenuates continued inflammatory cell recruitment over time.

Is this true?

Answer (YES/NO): NO